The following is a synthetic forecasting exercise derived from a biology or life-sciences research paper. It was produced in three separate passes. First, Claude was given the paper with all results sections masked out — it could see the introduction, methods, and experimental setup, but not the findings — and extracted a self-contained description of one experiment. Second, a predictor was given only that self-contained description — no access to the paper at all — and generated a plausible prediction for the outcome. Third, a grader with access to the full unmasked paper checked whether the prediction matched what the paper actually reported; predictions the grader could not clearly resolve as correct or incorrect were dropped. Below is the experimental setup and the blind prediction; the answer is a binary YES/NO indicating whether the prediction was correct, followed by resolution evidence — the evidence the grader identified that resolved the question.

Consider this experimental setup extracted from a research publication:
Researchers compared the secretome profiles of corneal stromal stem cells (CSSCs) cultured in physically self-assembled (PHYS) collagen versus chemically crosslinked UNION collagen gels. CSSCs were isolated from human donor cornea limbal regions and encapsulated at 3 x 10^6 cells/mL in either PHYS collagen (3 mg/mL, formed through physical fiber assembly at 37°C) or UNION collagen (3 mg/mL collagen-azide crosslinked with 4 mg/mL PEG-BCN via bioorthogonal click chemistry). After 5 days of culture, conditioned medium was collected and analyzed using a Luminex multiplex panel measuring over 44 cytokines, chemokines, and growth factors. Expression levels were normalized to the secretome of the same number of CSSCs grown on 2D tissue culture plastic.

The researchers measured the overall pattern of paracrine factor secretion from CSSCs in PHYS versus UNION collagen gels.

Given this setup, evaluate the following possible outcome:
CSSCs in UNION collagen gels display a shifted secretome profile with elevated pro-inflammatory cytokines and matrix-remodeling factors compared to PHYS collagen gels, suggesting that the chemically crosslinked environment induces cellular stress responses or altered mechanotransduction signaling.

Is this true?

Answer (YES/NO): NO